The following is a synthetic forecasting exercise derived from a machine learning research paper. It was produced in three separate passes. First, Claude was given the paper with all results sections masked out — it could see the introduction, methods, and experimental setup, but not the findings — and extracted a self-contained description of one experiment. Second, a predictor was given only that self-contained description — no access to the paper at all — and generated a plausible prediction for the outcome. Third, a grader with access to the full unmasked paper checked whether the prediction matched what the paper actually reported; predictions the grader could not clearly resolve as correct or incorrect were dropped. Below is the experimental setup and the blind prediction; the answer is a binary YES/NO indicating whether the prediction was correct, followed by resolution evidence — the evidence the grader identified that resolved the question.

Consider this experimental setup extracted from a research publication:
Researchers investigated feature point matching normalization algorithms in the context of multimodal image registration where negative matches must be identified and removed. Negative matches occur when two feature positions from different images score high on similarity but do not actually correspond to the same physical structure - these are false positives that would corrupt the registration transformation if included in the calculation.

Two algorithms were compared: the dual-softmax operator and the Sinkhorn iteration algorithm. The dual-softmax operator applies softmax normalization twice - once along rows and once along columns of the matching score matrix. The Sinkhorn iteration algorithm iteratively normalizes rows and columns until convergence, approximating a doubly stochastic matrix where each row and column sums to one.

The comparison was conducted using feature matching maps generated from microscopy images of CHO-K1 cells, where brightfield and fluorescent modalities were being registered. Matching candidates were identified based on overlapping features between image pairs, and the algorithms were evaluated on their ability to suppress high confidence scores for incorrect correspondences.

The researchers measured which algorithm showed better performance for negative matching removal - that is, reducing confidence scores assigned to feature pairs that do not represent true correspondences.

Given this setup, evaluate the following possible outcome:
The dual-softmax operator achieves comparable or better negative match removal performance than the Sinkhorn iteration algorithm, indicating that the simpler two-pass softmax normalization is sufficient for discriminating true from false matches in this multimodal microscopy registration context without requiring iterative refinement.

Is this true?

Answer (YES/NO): NO